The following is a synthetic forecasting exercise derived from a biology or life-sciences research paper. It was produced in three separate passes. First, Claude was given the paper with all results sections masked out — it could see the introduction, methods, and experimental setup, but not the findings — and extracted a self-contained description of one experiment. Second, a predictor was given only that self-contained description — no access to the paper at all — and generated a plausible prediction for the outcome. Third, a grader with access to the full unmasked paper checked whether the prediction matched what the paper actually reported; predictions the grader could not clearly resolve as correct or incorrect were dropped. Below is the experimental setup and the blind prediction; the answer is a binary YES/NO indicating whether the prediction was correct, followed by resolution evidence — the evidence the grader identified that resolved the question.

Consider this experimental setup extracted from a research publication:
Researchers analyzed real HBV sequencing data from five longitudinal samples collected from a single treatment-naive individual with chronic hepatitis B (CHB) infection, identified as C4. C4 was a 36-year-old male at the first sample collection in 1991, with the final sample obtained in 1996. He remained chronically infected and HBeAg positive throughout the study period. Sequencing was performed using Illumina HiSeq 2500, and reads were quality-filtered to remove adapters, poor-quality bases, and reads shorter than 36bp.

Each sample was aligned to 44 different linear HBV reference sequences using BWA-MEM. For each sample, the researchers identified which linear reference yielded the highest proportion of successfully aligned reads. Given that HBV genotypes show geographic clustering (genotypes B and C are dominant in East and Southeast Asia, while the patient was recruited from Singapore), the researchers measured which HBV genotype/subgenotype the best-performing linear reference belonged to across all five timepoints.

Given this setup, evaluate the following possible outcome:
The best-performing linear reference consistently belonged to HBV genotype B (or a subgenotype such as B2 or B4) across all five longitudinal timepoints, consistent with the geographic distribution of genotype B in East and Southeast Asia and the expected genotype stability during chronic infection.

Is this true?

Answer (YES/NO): YES